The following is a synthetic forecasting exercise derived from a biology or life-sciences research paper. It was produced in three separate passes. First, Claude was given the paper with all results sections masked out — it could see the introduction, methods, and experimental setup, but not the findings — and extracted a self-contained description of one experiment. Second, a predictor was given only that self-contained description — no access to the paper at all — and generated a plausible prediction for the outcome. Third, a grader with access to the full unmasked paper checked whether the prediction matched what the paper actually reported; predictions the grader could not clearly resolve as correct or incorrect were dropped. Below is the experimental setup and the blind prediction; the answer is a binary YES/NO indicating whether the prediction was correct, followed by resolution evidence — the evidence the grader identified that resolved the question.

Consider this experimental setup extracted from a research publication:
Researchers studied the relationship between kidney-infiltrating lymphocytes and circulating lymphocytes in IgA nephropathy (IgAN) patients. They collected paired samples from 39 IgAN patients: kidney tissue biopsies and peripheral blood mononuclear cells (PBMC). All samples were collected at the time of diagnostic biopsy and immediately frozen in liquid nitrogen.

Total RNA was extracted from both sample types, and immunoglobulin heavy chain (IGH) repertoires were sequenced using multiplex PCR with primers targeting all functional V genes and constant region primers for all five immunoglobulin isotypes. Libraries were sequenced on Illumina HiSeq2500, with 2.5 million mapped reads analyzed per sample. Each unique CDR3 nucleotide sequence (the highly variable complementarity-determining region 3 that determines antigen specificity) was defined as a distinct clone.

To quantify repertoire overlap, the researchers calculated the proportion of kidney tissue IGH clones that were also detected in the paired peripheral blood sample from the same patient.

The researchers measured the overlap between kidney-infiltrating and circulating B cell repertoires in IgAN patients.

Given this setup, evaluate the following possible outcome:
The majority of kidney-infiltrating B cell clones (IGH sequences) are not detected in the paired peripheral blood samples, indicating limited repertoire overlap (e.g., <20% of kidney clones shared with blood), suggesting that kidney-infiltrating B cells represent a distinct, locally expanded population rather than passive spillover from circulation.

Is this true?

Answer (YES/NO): NO